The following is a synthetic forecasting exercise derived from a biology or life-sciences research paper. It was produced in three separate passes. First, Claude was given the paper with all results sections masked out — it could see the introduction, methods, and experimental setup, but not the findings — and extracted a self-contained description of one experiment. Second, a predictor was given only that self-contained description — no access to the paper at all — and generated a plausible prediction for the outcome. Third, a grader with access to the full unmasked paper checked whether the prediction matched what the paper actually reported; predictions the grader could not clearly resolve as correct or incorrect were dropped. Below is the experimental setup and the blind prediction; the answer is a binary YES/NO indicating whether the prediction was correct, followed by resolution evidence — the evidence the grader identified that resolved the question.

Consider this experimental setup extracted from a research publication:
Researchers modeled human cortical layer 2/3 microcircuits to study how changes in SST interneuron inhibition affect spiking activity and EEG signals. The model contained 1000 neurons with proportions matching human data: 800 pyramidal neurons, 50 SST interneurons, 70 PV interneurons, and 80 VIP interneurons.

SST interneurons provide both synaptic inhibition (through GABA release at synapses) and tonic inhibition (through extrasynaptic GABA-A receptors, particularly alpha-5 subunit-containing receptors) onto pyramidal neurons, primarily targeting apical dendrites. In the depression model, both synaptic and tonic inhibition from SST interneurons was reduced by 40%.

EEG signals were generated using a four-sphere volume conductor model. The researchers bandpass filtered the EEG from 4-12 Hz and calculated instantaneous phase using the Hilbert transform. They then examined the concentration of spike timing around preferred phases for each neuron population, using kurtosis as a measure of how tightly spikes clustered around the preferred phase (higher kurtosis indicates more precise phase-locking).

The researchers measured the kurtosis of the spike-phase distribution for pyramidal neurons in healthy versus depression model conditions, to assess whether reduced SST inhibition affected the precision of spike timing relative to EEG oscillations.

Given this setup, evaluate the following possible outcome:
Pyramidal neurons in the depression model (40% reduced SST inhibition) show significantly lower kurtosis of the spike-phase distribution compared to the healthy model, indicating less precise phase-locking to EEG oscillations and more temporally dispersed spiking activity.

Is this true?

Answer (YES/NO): YES